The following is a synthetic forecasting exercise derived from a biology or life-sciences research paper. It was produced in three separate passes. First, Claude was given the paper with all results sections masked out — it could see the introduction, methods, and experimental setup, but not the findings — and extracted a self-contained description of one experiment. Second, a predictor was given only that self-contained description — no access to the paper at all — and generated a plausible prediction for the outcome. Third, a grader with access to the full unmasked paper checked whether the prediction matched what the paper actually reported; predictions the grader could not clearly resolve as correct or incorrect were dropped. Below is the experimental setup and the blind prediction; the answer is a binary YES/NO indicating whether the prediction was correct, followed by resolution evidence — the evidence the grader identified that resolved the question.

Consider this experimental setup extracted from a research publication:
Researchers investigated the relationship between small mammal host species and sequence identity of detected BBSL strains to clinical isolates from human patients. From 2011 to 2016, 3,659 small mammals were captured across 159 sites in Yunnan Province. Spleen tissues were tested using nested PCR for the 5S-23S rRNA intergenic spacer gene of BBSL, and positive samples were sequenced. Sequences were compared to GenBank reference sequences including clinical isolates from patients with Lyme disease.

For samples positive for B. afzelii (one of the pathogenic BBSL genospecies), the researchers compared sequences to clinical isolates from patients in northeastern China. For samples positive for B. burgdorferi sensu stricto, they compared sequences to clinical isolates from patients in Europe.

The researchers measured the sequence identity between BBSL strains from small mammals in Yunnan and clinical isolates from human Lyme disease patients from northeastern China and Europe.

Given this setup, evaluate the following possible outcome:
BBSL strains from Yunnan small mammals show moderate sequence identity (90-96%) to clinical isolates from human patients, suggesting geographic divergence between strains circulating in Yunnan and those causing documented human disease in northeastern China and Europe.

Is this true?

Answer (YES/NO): NO